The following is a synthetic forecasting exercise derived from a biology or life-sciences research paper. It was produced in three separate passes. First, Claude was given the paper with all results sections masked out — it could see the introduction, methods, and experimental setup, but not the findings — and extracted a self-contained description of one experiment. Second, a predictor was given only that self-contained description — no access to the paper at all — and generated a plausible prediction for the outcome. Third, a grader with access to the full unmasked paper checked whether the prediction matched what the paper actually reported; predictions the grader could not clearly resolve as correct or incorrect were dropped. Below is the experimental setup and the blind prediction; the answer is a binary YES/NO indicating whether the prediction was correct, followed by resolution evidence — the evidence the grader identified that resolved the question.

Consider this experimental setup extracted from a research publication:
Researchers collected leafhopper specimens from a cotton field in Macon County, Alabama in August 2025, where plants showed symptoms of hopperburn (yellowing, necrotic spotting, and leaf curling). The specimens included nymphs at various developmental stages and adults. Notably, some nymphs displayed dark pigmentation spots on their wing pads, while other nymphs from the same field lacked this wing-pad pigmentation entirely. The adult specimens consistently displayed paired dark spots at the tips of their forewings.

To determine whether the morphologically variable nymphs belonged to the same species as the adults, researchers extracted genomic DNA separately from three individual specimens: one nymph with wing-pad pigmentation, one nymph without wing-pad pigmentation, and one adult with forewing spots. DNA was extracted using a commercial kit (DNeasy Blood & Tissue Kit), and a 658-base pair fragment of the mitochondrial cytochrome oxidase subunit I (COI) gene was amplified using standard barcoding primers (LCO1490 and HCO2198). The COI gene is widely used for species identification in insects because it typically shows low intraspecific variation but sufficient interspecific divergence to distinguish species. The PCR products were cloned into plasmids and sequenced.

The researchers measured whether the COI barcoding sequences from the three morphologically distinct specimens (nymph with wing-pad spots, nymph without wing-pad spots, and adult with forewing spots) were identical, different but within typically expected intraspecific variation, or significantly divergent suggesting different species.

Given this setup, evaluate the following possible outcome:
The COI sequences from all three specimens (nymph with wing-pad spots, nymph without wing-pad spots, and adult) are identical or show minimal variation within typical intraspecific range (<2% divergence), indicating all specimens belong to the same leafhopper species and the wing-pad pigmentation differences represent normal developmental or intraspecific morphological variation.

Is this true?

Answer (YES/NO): YES